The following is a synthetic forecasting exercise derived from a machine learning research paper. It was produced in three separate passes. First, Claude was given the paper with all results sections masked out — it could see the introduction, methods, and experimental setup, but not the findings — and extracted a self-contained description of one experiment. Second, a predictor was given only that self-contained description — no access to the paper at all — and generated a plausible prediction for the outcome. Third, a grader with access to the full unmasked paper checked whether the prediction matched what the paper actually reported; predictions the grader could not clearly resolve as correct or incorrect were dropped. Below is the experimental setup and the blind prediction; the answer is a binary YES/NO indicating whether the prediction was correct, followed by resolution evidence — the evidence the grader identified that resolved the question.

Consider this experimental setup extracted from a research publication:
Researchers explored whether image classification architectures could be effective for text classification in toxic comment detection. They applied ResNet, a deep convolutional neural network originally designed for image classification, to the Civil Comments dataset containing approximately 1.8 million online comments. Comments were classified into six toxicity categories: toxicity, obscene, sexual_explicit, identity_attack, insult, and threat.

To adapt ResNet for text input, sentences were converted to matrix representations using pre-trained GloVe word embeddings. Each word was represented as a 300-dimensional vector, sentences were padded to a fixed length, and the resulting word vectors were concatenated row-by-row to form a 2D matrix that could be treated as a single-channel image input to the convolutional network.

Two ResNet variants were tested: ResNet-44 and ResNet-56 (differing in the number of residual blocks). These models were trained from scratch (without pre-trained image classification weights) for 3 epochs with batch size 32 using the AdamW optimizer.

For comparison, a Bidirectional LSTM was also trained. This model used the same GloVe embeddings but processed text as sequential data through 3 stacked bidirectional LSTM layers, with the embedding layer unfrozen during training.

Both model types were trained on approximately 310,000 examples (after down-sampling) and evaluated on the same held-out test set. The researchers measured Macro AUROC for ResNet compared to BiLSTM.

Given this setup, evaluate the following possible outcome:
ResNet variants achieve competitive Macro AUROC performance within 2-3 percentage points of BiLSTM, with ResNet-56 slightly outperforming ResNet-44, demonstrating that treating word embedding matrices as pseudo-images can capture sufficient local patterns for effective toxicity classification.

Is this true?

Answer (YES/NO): NO